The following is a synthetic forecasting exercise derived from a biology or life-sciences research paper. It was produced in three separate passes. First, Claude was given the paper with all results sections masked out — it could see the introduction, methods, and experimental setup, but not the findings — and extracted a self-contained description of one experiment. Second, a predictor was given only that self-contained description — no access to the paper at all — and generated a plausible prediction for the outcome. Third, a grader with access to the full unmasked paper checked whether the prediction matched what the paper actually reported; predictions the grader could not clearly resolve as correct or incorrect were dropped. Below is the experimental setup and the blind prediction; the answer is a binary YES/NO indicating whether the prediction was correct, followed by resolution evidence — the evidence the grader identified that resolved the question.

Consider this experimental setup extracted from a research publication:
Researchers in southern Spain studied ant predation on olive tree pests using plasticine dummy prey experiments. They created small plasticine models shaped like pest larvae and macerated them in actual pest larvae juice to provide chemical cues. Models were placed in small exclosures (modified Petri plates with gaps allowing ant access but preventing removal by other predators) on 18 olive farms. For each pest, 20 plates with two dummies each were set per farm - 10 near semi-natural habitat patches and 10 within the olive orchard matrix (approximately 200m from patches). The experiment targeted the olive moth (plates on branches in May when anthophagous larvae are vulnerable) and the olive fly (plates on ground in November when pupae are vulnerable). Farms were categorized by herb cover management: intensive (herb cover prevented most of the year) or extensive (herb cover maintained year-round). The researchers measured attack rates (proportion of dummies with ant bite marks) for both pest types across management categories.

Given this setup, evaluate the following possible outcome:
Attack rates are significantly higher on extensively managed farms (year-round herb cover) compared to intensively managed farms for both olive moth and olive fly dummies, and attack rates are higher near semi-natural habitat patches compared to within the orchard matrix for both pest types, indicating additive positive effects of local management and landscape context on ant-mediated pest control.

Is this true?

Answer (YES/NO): NO